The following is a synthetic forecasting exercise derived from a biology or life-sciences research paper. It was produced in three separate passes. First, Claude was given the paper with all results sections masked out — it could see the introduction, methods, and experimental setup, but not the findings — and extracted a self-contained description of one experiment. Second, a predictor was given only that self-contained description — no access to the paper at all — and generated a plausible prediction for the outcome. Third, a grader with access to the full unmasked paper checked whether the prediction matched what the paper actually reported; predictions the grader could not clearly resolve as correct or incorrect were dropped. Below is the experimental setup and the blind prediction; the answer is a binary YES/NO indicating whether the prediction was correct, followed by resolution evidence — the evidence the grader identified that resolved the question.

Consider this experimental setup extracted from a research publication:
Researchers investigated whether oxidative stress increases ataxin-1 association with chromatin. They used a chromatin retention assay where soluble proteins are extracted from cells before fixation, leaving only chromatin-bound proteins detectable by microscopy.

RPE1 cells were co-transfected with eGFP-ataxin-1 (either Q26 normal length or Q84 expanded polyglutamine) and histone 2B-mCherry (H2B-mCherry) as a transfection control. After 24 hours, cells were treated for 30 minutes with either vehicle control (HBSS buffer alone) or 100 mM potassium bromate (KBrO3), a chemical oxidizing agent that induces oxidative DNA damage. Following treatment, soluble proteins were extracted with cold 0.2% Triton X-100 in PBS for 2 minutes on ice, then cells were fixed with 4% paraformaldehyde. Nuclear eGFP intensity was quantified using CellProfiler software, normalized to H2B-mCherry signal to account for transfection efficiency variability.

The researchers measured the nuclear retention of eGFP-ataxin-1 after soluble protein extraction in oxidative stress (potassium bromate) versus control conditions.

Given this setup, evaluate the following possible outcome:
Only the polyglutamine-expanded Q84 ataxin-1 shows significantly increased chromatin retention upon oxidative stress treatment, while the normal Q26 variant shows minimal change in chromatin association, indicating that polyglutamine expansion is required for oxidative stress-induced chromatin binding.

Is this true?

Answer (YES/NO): NO